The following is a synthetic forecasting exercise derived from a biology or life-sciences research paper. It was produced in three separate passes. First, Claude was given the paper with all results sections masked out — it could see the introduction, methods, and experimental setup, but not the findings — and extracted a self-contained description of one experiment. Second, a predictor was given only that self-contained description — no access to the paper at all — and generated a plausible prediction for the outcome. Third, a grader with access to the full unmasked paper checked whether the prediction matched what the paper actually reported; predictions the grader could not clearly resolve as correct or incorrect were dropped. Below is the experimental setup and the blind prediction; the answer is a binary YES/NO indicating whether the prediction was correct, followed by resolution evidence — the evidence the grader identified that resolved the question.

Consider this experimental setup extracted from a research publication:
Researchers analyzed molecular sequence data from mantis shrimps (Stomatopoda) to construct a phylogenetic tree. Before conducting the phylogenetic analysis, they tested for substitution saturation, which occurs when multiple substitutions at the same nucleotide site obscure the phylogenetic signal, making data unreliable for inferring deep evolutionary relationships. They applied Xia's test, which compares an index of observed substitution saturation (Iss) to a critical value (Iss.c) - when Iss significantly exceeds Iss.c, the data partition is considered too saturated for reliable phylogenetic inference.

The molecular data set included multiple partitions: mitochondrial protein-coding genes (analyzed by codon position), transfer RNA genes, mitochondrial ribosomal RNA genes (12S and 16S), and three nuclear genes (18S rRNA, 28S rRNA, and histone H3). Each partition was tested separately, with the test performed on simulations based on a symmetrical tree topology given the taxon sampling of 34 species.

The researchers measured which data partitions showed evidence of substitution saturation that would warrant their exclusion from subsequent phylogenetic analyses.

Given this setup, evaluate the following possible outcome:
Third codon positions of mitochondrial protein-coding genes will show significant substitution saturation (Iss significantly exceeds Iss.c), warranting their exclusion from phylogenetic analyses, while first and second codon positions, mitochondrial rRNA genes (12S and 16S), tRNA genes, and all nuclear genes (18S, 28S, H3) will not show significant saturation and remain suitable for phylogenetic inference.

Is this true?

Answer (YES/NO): NO